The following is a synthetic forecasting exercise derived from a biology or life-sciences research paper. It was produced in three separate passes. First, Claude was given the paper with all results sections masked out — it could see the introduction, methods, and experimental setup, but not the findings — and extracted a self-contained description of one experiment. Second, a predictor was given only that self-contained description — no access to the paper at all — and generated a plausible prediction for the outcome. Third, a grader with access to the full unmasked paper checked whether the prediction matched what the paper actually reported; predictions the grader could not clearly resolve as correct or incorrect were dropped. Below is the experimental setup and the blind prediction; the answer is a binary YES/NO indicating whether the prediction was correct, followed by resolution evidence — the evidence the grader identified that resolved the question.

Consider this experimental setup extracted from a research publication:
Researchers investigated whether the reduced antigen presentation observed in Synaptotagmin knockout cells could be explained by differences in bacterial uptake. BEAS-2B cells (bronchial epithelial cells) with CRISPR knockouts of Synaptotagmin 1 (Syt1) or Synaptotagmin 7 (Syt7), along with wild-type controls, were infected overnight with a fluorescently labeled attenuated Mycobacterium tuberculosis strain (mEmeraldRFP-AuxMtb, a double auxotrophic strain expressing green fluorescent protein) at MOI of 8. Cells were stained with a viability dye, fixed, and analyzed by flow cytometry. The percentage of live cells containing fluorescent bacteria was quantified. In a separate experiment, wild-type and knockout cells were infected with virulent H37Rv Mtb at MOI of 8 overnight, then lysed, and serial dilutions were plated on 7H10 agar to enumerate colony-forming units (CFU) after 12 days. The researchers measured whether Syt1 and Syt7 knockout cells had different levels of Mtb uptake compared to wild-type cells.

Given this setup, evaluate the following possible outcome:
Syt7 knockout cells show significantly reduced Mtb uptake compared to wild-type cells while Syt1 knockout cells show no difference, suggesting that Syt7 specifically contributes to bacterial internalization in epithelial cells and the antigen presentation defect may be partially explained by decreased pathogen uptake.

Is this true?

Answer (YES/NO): NO